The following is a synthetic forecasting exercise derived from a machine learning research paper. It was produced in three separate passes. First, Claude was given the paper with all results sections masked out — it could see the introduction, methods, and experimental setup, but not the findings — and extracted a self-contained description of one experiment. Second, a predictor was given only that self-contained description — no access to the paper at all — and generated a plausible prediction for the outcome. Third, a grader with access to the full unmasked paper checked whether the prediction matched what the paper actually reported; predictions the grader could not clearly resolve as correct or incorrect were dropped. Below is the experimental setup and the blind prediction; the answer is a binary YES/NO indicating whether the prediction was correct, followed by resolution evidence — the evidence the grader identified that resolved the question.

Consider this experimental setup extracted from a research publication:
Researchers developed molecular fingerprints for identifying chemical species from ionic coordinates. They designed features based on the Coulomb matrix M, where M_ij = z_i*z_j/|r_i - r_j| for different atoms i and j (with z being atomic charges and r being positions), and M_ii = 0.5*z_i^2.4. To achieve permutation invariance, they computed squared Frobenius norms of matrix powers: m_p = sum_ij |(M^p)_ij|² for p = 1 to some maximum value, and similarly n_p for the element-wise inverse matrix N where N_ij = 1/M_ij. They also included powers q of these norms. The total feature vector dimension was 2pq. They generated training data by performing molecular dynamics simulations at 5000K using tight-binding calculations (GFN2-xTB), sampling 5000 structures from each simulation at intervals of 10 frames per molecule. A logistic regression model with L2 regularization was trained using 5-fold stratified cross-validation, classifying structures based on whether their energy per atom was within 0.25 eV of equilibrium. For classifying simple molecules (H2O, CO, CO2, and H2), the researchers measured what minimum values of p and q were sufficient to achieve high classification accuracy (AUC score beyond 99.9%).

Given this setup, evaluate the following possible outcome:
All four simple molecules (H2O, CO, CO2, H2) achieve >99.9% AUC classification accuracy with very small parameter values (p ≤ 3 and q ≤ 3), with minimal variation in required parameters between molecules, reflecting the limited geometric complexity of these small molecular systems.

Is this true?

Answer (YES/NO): YES